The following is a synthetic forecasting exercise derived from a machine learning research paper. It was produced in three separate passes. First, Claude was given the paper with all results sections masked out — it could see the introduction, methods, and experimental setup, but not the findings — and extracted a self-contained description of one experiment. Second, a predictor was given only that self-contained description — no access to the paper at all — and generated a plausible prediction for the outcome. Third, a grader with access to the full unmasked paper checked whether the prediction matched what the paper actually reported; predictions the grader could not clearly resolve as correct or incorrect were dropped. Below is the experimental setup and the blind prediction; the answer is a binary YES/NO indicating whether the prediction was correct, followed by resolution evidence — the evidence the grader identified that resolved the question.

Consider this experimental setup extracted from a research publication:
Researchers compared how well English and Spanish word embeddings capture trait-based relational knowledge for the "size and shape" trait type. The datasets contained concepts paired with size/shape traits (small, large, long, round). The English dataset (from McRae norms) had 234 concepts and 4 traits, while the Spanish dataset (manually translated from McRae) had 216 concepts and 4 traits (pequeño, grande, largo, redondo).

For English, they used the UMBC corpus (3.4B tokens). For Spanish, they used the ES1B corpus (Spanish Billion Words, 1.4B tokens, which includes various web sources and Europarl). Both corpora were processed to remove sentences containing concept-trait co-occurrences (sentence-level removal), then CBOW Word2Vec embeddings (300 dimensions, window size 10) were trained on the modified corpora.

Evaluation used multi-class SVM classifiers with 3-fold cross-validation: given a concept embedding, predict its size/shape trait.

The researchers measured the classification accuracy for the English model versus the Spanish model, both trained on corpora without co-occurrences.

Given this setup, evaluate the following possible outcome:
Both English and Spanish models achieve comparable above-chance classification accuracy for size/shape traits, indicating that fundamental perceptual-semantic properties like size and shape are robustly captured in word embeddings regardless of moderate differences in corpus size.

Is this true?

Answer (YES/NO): YES